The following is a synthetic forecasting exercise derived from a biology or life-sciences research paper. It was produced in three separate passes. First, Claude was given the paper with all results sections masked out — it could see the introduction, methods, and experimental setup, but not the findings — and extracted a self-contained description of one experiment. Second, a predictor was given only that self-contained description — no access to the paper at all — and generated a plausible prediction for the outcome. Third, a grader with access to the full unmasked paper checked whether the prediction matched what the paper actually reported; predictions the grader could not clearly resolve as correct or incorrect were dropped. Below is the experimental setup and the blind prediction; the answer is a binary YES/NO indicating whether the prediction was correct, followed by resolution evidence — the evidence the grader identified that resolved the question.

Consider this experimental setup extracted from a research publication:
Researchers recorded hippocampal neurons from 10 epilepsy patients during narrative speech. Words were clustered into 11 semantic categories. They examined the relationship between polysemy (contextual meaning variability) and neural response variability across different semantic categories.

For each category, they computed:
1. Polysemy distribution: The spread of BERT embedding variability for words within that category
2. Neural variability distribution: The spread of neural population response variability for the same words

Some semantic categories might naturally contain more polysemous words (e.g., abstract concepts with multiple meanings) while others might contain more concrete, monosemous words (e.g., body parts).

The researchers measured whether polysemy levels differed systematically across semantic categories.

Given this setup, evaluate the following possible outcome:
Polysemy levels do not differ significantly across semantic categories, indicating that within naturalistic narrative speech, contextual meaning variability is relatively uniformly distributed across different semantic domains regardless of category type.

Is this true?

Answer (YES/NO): NO